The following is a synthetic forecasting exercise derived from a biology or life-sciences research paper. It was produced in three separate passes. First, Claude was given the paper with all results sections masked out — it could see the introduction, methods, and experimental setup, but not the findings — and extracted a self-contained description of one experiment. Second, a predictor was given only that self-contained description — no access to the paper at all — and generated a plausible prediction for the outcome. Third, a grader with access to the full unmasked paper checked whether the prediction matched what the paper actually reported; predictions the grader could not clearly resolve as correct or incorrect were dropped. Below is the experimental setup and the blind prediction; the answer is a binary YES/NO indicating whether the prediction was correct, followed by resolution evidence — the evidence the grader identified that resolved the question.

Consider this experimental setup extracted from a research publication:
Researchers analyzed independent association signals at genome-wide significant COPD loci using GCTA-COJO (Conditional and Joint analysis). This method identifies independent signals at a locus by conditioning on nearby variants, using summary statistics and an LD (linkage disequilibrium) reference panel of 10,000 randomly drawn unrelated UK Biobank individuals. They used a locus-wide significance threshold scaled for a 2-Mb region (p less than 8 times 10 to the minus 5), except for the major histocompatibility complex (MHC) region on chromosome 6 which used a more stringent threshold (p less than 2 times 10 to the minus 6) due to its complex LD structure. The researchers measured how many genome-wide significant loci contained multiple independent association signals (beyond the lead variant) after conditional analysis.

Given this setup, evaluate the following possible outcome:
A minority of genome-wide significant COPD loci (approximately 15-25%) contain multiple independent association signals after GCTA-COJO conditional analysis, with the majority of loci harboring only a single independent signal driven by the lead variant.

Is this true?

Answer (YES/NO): NO